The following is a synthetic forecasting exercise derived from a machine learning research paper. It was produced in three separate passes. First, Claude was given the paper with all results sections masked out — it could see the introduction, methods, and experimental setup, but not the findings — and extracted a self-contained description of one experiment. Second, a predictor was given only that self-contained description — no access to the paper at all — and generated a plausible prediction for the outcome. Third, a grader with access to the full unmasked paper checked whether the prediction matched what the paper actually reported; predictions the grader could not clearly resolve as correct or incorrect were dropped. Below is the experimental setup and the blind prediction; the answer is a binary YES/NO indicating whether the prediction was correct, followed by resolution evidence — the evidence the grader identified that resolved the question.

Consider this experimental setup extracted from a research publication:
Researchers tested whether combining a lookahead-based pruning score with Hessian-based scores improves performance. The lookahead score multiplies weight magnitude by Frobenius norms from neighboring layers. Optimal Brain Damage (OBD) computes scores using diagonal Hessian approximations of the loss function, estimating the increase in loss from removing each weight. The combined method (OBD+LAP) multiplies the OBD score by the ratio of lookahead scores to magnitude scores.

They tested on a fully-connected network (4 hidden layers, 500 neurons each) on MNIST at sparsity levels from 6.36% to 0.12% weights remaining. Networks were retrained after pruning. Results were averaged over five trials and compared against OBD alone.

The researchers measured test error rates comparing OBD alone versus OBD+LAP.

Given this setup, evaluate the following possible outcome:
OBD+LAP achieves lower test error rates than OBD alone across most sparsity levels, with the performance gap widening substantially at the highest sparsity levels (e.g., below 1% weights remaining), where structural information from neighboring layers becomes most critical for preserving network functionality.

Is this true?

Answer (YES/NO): NO